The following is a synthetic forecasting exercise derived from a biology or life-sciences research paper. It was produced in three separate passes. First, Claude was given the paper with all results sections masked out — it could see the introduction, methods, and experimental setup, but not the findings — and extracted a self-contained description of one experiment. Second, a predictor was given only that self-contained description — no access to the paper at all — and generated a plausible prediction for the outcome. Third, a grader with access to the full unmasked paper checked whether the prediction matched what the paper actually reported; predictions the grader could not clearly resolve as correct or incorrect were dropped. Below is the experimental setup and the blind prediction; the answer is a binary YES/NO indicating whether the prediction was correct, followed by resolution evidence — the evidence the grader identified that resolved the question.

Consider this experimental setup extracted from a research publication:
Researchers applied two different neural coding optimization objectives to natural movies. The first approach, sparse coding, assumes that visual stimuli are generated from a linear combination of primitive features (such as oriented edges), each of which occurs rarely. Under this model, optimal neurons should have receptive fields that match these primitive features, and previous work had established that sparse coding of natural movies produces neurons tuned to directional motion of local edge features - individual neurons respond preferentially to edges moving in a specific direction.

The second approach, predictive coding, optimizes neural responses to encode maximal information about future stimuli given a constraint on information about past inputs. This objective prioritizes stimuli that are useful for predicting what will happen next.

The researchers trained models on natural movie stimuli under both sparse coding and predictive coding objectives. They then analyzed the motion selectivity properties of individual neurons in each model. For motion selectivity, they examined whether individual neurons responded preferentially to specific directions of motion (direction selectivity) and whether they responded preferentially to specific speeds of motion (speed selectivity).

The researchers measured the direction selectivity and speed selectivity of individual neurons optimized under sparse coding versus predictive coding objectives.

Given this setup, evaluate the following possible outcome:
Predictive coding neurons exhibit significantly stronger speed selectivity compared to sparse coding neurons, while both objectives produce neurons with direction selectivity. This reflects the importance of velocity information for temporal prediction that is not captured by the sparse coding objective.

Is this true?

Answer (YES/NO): NO